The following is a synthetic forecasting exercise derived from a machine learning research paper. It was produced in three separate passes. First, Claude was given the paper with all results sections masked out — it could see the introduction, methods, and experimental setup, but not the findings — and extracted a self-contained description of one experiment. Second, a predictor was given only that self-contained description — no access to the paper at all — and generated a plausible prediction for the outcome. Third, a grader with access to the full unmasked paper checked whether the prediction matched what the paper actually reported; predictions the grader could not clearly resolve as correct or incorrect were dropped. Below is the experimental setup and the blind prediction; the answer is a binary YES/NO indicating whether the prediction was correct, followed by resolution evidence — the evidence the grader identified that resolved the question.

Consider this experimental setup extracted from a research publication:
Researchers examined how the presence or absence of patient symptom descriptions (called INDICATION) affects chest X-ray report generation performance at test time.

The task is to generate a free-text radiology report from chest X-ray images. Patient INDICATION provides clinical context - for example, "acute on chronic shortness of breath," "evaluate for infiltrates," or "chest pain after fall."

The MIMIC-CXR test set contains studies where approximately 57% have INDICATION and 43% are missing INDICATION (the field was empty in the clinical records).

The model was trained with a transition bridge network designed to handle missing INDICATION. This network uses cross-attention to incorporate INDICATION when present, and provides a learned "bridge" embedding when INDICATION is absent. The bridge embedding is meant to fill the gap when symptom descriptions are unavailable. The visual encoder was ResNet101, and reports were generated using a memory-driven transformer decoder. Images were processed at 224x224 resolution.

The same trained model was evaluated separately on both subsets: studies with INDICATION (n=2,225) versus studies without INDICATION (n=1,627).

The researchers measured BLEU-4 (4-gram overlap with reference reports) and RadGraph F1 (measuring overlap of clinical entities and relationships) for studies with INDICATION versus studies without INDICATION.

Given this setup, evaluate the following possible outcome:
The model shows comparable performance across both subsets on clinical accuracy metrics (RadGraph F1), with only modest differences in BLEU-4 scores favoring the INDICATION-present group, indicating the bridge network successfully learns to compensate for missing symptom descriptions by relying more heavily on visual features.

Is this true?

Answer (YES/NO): NO